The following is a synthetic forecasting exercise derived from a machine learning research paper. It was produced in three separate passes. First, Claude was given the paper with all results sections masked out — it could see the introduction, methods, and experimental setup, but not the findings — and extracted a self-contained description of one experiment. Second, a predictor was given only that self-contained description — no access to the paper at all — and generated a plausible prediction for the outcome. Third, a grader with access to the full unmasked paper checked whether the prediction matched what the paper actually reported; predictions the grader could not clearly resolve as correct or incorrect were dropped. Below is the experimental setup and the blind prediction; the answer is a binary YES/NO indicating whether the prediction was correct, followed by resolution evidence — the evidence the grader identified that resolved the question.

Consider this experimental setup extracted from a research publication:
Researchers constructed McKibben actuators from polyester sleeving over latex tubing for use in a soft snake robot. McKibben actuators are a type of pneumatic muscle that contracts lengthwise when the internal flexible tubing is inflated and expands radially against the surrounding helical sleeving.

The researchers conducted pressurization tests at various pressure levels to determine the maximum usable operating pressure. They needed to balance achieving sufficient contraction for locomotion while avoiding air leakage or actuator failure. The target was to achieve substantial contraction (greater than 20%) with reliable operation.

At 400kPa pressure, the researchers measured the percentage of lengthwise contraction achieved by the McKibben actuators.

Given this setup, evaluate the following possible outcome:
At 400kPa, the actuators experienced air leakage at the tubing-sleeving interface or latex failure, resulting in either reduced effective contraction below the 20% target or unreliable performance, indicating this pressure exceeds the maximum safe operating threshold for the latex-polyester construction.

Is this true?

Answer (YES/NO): NO